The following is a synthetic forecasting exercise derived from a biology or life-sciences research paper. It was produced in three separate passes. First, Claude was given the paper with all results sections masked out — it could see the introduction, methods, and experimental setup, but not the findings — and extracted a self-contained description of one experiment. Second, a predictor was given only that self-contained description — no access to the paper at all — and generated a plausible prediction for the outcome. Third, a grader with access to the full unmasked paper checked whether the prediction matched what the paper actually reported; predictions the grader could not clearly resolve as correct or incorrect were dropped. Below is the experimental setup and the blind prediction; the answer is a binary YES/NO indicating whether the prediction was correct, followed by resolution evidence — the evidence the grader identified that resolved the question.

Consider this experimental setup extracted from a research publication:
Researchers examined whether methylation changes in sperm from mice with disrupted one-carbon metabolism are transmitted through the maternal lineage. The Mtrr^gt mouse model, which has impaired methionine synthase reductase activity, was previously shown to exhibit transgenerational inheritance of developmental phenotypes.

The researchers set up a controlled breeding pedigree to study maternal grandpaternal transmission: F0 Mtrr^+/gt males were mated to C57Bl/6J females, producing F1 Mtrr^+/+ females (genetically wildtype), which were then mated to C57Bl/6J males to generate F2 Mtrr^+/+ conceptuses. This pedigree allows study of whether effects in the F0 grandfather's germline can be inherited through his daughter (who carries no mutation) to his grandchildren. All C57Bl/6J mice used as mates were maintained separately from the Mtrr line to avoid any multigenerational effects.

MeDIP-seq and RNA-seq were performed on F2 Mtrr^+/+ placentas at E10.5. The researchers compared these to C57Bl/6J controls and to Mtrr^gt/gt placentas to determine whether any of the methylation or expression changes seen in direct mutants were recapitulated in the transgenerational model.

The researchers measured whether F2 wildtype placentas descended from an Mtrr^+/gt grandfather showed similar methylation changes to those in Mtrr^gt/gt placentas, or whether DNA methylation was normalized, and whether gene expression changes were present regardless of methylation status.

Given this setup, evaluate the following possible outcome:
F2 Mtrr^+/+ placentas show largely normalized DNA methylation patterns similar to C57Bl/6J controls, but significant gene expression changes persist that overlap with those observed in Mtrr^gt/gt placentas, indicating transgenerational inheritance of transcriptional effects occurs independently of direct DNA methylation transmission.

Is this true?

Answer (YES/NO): NO